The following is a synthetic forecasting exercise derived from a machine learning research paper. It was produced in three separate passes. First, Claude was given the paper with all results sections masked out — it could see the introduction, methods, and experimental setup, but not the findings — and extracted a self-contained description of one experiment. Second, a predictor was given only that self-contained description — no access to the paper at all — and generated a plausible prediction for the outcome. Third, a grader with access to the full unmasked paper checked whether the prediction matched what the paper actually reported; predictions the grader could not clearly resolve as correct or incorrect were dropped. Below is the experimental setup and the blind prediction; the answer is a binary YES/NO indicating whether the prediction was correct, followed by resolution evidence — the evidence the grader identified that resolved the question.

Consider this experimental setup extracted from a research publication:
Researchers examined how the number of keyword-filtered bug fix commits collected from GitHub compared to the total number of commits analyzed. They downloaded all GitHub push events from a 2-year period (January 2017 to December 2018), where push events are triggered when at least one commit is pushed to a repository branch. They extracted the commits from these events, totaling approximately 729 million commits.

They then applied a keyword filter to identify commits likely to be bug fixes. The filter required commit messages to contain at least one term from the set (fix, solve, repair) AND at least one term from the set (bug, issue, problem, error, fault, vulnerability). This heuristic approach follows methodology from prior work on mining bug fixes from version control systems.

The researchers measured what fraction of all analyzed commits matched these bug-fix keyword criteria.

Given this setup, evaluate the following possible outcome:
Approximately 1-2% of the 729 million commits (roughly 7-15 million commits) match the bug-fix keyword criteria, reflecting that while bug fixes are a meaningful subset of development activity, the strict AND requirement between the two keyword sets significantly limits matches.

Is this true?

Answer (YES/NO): NO